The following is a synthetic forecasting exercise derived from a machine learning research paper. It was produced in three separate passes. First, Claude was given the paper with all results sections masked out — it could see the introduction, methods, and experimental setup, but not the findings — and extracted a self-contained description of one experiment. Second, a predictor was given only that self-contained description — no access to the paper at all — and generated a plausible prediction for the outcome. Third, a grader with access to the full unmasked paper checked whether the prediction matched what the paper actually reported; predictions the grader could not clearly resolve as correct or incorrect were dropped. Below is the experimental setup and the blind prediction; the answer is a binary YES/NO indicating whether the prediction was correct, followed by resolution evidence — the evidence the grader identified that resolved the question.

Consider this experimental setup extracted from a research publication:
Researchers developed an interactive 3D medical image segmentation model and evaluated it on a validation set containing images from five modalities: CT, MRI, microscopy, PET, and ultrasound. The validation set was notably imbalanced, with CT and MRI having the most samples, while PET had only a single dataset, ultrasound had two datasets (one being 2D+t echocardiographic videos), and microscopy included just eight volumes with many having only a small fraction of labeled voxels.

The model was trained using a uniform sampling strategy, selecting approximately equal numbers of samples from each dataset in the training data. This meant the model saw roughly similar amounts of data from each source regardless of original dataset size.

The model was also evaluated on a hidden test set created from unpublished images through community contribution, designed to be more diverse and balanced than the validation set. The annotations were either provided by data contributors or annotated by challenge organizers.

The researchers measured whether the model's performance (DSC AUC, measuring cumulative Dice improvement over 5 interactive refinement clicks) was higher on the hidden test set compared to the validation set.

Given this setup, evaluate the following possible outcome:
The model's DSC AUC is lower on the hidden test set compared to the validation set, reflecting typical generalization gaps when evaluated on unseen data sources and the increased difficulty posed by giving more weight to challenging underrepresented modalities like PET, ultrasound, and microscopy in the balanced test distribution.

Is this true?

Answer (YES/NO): NO